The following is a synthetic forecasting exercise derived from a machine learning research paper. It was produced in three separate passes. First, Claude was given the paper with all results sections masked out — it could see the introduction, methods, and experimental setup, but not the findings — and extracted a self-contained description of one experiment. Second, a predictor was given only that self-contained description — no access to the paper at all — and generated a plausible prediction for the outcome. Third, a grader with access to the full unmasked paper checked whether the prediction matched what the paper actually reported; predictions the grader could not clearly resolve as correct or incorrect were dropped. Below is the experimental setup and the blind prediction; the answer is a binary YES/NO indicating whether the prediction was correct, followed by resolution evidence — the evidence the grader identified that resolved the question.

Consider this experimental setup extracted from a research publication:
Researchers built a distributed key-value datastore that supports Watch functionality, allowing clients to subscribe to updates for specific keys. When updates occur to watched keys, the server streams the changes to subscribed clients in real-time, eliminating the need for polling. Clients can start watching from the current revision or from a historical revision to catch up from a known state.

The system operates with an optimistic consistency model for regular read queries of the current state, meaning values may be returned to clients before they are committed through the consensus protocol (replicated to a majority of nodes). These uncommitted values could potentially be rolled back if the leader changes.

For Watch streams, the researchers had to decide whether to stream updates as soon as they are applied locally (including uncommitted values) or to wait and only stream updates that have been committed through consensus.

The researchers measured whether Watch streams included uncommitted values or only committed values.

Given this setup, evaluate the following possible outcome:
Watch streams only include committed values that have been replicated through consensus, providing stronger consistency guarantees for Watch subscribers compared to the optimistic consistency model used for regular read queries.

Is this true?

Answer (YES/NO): YES